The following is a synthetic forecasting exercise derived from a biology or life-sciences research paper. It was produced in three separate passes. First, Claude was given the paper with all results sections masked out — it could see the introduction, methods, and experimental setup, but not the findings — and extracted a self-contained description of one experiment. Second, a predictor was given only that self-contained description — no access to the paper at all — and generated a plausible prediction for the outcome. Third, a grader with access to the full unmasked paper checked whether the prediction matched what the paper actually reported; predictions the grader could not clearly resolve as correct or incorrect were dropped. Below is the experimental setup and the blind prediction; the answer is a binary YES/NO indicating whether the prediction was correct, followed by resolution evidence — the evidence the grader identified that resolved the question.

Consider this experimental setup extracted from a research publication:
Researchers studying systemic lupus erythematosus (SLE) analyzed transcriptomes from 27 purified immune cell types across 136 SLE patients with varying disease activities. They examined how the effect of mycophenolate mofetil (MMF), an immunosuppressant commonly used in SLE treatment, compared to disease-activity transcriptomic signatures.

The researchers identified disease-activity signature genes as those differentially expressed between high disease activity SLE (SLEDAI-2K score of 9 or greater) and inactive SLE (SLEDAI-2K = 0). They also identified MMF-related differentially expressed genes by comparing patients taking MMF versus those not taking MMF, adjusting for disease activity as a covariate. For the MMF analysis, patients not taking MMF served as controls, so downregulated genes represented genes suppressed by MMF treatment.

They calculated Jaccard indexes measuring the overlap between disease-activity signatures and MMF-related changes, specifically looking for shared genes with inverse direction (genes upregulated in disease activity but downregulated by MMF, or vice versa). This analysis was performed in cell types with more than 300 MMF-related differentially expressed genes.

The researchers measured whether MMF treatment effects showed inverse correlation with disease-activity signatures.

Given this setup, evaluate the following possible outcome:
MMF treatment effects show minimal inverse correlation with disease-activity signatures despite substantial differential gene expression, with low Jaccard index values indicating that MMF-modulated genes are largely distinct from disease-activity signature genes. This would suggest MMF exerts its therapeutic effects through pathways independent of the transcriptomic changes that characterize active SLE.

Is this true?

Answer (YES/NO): NO